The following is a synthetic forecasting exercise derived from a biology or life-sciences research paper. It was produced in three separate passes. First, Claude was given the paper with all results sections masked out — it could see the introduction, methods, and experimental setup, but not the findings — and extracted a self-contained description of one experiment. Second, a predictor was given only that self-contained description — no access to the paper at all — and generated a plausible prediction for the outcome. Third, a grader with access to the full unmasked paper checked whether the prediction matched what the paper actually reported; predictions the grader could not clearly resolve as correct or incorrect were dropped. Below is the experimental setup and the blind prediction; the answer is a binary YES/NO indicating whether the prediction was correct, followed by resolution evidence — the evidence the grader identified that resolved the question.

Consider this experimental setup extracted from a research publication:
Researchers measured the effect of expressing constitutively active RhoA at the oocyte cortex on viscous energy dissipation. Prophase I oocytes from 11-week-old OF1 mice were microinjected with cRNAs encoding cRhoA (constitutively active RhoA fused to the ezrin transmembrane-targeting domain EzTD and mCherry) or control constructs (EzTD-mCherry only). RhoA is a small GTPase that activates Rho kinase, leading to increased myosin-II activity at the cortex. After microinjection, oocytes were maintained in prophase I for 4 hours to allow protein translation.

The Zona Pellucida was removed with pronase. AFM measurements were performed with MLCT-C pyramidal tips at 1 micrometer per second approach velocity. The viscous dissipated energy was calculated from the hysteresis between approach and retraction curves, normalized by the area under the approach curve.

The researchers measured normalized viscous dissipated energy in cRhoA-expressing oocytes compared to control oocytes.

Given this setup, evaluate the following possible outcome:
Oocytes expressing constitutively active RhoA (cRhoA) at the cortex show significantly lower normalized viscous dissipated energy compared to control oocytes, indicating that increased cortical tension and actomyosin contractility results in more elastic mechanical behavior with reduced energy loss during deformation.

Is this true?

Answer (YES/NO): NO